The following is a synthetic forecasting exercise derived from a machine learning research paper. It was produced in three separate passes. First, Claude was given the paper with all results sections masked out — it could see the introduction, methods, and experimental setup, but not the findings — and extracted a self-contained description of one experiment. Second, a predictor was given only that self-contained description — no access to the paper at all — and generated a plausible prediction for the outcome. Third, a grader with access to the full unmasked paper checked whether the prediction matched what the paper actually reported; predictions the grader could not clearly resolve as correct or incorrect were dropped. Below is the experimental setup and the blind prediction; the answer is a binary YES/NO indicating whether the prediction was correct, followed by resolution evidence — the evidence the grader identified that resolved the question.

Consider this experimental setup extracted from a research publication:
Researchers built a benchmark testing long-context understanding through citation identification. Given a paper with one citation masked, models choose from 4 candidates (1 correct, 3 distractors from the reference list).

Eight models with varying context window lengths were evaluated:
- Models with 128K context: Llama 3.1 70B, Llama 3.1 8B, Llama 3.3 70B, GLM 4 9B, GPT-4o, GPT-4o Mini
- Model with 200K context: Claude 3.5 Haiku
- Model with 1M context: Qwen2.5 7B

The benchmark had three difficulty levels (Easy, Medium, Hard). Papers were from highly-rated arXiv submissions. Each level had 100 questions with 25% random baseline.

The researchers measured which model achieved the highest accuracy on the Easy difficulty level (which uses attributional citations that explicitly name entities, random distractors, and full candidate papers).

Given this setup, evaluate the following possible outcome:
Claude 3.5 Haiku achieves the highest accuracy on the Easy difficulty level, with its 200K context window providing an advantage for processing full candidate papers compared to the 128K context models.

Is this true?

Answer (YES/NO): NO